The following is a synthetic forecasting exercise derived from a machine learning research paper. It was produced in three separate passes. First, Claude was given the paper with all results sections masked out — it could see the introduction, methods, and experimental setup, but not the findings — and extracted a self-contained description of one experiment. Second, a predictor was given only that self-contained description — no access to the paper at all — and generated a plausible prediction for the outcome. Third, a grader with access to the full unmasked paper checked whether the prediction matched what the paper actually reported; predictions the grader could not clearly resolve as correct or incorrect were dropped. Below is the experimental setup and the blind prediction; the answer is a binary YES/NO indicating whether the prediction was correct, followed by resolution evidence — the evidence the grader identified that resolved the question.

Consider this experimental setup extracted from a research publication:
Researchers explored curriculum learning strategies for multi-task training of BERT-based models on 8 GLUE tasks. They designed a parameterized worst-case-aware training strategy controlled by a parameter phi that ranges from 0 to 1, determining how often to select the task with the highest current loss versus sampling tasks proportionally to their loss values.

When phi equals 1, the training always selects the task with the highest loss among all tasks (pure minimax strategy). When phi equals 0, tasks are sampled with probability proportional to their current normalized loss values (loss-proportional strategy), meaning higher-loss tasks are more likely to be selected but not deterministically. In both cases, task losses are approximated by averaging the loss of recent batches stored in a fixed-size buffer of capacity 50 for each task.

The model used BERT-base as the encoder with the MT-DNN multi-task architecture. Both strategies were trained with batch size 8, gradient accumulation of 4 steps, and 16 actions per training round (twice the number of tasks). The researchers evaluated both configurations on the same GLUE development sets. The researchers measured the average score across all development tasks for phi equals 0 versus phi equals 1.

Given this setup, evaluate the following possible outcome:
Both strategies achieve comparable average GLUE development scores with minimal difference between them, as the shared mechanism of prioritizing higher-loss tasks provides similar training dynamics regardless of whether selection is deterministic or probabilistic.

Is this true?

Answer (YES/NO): YES